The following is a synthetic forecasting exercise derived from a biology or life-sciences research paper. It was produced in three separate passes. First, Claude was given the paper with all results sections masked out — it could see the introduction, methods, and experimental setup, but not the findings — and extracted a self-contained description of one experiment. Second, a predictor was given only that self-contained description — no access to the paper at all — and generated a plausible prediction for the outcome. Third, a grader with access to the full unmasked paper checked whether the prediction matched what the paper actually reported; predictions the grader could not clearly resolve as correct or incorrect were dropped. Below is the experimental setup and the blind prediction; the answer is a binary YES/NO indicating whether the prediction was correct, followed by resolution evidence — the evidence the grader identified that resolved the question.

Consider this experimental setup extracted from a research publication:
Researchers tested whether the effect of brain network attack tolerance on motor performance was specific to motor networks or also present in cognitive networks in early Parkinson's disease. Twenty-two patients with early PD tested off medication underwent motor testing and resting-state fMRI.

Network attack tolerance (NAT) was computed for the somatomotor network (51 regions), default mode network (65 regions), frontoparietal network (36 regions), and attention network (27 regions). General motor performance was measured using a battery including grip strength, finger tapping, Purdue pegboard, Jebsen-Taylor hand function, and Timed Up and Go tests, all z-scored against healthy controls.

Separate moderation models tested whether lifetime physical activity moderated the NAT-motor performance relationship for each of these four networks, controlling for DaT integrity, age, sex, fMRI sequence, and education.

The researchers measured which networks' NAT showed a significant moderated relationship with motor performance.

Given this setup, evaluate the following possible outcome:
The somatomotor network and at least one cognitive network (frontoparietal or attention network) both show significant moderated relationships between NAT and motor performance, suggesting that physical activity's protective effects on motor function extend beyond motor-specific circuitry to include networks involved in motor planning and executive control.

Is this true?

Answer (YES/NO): NO